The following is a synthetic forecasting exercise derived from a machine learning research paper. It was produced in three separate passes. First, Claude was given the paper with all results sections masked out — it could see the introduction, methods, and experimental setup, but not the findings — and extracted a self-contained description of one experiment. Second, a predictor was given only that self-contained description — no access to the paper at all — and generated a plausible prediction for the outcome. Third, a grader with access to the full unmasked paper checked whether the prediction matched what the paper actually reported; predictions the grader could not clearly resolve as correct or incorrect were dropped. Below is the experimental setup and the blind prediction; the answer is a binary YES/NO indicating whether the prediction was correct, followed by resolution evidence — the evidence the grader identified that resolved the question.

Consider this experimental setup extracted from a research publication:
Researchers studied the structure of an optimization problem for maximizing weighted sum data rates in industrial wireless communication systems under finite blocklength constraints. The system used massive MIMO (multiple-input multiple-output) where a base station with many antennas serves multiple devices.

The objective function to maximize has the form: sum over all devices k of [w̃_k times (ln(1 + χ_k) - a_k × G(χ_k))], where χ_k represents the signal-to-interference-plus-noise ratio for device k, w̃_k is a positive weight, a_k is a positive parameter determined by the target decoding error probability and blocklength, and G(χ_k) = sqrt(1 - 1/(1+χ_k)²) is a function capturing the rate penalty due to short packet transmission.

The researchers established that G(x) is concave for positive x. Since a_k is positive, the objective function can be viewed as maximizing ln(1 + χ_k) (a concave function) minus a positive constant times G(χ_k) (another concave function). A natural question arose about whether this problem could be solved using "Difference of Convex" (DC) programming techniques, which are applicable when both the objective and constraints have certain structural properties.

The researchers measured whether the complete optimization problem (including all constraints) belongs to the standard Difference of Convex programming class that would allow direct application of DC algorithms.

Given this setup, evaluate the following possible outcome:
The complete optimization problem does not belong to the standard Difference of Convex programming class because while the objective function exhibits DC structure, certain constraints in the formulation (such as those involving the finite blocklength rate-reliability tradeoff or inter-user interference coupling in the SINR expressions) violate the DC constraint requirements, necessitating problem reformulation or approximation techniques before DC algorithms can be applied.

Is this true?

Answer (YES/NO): YES